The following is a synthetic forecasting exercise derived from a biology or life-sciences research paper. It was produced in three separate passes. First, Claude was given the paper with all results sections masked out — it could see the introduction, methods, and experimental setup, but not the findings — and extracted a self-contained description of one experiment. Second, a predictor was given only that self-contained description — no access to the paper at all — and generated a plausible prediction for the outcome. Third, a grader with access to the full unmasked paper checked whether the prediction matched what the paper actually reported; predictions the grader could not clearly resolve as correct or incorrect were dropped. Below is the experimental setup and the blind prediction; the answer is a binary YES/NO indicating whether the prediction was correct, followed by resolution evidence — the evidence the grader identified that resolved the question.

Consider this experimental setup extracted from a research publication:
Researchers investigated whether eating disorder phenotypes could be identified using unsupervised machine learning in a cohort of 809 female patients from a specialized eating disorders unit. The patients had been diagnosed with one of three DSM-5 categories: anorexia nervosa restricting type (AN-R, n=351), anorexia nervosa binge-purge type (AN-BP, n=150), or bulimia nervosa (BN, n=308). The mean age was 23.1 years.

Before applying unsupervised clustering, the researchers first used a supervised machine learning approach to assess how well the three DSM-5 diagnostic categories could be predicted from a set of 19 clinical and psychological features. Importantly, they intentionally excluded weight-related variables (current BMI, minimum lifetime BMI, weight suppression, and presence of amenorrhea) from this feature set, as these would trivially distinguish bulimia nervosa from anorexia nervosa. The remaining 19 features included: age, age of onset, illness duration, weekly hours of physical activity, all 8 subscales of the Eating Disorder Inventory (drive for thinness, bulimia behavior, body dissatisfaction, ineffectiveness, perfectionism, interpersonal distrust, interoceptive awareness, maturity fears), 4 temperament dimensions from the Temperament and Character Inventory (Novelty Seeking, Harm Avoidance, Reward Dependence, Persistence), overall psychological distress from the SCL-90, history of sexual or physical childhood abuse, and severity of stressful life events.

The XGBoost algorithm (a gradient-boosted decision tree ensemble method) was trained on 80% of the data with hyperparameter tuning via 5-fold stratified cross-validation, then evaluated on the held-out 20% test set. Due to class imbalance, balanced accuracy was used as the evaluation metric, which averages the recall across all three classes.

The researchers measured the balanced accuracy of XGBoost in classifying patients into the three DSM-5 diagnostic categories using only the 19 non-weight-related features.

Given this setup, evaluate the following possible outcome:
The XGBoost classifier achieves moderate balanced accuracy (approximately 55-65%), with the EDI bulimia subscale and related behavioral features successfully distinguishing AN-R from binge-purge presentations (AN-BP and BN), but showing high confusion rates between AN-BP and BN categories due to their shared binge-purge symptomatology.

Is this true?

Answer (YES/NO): NO